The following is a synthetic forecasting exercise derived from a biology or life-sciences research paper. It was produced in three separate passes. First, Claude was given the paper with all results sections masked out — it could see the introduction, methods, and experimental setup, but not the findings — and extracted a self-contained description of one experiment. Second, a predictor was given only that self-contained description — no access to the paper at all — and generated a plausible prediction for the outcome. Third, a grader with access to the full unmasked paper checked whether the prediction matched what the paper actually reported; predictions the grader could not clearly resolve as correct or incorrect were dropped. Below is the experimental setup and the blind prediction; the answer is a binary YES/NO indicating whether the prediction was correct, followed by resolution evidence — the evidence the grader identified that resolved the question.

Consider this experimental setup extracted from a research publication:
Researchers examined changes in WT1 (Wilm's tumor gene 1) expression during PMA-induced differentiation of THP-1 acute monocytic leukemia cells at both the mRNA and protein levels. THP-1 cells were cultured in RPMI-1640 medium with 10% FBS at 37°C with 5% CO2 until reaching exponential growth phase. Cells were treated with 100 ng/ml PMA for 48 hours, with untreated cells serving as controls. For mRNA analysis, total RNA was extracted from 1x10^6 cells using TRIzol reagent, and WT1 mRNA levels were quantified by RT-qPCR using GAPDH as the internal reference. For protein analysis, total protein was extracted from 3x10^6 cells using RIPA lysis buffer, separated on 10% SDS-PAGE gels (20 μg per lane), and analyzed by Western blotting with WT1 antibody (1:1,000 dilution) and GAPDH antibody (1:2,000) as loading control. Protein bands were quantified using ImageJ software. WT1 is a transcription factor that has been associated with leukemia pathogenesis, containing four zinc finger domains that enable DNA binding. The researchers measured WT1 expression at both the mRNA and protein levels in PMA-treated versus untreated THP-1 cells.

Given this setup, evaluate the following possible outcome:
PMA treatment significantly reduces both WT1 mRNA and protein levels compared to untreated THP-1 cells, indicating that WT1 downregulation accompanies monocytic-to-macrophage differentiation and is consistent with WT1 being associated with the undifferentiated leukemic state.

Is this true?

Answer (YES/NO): YES